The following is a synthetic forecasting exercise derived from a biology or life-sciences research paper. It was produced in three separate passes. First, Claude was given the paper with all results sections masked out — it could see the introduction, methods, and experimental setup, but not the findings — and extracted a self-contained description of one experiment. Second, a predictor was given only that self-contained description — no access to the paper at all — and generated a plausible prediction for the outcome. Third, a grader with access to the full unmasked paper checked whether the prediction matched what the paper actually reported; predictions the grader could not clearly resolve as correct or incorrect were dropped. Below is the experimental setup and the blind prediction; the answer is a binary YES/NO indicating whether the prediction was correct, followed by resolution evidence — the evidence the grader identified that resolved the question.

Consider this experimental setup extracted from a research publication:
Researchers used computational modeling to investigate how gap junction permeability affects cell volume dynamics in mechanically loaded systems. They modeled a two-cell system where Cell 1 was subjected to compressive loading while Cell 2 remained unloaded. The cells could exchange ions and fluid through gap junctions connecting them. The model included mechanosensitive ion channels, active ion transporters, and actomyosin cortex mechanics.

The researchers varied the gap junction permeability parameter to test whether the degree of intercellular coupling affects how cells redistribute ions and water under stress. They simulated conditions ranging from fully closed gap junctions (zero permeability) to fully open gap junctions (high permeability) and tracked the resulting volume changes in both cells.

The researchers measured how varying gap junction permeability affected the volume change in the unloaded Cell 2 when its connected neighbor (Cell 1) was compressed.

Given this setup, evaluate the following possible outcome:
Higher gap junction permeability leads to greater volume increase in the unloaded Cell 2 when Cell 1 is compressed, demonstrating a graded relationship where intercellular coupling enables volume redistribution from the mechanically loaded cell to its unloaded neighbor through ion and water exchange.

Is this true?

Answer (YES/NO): YES